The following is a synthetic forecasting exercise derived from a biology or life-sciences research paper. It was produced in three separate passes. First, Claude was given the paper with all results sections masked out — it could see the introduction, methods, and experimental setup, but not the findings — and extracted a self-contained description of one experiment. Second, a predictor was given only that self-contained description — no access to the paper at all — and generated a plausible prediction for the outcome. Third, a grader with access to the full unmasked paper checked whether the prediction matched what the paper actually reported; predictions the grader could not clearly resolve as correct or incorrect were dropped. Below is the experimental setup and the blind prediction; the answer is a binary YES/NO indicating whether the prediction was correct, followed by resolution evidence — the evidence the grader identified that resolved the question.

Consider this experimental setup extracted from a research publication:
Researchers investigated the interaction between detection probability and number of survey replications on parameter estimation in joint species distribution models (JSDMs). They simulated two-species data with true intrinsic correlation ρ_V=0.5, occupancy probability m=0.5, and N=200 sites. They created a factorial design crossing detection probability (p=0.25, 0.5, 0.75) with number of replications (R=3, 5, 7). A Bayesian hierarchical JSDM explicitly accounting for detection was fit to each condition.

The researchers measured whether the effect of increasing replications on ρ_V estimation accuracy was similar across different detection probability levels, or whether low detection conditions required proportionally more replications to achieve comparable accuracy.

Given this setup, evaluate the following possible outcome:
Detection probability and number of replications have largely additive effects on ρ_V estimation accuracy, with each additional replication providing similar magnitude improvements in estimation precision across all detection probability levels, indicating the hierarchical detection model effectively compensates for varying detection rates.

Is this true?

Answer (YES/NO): NO